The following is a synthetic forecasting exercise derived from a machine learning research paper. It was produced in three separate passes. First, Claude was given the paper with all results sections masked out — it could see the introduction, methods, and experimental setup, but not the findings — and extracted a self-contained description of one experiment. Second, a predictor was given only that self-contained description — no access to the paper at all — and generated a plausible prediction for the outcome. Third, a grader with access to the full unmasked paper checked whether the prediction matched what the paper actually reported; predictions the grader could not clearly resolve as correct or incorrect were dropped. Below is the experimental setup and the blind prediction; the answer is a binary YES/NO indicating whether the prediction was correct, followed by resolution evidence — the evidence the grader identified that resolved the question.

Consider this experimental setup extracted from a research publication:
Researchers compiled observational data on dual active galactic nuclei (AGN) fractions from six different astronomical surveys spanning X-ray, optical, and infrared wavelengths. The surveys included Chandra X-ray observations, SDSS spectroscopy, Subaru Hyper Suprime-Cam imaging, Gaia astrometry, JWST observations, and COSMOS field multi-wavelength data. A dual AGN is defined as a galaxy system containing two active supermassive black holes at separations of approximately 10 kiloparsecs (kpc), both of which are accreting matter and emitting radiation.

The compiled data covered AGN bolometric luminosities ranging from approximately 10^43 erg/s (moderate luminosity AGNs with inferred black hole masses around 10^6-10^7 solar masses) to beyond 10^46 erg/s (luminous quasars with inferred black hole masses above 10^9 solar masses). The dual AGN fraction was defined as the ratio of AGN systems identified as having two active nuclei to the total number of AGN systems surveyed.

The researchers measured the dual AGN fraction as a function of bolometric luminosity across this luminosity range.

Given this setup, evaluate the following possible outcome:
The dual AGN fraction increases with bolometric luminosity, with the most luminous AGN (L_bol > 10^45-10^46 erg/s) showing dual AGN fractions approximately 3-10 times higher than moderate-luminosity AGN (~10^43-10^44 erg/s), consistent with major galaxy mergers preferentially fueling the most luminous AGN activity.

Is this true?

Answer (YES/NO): NO